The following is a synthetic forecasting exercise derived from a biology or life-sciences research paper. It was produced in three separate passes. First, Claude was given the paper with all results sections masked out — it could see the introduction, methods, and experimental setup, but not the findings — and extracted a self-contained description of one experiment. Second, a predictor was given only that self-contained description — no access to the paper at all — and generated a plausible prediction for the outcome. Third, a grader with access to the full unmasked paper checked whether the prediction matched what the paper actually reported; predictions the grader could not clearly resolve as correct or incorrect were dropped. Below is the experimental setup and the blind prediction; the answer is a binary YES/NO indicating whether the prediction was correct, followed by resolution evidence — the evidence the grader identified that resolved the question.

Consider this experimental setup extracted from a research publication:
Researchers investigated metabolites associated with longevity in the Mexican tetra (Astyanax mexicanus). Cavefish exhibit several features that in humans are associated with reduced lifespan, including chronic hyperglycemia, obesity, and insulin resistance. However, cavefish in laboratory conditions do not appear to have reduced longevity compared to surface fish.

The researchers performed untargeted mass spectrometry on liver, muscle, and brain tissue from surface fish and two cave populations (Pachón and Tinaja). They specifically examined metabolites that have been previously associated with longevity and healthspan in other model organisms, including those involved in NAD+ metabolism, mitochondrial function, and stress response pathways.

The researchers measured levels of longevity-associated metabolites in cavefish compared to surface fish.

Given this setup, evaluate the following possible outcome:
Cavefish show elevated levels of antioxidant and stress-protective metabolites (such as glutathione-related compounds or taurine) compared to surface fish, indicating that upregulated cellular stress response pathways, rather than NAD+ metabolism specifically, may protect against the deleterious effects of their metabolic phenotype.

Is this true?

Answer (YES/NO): YES